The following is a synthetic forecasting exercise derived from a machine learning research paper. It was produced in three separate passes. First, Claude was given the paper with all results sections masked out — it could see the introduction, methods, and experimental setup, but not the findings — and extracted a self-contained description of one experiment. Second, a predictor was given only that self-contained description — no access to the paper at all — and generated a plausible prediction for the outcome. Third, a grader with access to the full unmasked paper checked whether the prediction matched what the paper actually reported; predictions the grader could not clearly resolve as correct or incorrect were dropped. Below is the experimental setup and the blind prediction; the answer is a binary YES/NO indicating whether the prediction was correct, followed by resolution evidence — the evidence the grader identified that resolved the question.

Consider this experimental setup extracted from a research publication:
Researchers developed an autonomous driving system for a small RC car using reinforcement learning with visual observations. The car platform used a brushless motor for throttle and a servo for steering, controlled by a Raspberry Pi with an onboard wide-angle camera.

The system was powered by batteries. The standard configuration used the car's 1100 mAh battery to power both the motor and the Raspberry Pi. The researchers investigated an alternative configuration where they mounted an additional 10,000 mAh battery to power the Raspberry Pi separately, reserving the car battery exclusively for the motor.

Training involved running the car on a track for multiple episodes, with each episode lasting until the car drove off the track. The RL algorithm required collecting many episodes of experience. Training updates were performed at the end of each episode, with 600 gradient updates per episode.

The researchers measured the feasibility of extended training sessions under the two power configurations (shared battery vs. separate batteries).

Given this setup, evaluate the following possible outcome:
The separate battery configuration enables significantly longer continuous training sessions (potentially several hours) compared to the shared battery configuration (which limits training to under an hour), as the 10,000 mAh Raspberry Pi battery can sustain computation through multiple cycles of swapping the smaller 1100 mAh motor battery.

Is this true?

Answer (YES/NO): NO